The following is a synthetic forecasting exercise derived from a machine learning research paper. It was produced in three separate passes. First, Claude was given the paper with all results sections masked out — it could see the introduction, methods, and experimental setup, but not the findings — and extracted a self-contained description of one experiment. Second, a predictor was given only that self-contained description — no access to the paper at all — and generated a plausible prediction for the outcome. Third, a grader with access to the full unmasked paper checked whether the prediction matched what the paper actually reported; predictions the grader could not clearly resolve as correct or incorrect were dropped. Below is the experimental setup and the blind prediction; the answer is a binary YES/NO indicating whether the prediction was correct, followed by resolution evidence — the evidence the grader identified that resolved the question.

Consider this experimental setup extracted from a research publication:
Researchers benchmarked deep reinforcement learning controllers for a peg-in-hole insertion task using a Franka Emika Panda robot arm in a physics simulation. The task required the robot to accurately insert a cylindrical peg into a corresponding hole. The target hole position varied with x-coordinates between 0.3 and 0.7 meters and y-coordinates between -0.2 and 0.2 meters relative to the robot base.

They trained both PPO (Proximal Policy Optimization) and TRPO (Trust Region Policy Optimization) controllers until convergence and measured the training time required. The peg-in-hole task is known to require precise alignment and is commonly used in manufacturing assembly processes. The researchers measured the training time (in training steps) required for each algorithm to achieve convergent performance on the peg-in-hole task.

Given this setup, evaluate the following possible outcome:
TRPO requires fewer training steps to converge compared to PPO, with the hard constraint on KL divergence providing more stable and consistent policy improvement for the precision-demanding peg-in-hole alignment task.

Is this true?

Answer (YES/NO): NO